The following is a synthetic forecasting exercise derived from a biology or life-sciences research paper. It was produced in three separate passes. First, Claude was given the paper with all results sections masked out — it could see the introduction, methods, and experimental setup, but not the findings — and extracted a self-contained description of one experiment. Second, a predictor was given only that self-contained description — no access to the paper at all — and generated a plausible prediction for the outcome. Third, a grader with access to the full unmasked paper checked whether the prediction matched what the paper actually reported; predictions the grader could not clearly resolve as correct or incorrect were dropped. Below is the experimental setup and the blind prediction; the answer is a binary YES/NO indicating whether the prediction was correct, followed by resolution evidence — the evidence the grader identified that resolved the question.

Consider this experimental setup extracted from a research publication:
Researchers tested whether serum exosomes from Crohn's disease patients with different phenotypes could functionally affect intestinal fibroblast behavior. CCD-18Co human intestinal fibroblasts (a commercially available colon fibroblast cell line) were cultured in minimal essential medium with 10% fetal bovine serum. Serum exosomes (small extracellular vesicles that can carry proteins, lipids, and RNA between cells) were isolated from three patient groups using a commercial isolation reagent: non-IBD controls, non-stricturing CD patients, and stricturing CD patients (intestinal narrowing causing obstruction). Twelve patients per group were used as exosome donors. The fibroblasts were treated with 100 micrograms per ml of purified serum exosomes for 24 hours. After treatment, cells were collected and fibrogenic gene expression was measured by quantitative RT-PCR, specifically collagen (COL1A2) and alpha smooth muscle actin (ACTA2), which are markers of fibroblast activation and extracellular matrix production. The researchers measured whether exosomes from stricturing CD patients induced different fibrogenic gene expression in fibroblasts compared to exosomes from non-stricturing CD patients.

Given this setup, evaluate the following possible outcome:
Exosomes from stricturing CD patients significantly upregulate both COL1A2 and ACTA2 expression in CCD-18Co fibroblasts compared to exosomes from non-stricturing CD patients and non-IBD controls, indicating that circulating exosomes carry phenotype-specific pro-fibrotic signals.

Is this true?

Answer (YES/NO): YES